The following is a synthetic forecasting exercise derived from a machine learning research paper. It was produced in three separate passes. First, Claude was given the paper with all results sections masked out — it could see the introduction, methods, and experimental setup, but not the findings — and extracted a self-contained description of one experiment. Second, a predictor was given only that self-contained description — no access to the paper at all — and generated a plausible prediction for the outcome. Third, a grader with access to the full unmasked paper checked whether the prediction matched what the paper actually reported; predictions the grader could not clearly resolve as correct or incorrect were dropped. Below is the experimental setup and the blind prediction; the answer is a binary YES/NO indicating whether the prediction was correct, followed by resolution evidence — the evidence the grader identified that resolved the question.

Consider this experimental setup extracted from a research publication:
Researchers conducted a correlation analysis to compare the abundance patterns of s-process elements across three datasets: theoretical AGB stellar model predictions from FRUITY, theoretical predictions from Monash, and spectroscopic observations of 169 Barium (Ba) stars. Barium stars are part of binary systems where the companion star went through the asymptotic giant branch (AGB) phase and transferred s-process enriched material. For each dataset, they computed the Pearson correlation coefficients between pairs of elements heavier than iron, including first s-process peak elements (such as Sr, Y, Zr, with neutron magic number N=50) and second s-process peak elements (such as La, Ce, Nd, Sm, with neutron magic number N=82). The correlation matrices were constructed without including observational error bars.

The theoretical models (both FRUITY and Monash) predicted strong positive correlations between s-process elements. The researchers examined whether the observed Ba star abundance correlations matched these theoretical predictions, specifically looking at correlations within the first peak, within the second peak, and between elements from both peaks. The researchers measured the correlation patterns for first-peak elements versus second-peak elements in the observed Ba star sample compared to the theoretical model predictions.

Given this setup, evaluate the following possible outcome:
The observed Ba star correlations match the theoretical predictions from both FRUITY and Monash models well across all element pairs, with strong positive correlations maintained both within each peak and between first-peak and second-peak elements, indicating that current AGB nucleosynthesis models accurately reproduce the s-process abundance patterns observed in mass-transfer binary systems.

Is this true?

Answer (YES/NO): NO